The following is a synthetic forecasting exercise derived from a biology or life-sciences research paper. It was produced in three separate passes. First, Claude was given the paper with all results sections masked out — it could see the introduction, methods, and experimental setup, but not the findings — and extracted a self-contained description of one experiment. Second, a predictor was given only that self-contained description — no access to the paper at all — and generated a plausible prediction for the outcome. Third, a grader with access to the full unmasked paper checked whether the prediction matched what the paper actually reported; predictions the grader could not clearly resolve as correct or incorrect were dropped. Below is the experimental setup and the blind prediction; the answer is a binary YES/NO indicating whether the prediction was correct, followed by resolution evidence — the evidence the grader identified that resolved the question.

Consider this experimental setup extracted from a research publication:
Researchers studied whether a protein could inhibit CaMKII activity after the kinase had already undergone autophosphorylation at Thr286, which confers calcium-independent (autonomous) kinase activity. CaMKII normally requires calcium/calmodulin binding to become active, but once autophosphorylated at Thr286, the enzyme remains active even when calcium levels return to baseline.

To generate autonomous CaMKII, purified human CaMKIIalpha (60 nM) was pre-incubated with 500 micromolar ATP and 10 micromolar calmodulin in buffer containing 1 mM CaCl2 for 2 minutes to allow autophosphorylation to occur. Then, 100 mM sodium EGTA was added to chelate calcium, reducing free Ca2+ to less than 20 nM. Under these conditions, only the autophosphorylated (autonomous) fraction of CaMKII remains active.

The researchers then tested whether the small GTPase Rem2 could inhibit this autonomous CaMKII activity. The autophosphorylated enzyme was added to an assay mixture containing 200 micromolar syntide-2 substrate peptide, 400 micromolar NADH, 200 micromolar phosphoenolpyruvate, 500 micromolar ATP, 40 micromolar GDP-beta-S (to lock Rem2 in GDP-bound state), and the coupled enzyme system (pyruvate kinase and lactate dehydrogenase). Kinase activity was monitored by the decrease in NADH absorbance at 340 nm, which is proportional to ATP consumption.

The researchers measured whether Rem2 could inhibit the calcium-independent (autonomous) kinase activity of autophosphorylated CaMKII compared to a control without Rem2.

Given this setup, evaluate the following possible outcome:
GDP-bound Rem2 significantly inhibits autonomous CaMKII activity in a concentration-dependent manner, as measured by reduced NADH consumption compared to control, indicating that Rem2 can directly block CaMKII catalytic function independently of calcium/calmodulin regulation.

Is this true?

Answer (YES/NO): NO